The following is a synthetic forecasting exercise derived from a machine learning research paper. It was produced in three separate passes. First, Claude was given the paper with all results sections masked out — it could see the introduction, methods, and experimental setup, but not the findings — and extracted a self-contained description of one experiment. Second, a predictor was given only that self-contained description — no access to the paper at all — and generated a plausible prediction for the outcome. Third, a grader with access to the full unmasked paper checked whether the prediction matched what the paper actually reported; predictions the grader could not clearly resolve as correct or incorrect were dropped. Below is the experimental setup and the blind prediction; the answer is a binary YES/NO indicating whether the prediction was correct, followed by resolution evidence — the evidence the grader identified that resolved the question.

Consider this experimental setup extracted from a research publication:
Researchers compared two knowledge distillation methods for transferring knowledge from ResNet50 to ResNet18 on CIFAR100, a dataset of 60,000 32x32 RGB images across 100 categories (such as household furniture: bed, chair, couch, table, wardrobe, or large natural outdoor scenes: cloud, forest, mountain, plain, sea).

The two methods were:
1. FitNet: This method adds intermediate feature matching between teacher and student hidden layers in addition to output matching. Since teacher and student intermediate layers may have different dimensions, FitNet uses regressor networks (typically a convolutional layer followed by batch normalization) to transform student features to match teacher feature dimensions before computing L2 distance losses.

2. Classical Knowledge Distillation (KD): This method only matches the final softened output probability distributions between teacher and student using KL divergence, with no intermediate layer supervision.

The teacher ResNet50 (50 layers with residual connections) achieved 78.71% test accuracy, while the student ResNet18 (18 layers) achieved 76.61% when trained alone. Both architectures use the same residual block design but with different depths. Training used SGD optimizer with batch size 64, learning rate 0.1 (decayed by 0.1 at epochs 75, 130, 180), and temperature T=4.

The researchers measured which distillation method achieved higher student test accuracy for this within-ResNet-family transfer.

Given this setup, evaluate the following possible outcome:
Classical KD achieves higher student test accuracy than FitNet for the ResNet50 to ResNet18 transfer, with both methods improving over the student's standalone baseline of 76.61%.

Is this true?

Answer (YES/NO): NO